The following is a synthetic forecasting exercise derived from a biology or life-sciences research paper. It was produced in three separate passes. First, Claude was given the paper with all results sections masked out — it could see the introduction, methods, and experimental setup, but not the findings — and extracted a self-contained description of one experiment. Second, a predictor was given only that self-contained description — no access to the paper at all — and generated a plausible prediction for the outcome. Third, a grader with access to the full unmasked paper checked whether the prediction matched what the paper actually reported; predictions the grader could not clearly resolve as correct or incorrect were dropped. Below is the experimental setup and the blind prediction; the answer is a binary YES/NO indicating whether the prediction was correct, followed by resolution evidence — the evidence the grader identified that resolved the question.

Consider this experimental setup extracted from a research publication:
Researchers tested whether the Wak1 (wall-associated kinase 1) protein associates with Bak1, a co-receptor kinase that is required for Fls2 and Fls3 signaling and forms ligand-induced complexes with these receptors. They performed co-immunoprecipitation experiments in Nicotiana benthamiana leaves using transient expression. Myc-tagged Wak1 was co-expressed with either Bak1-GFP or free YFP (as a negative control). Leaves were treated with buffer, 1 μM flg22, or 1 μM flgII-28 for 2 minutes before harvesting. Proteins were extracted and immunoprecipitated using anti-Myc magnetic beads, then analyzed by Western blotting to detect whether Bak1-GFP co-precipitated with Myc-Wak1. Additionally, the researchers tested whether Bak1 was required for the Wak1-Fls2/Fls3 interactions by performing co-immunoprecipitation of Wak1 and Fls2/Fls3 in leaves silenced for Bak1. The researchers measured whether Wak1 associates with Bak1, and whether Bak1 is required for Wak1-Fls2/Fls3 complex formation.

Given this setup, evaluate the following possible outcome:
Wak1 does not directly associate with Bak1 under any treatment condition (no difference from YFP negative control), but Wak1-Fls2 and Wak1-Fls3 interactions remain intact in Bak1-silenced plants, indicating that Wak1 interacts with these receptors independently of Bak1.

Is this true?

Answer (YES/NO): YES